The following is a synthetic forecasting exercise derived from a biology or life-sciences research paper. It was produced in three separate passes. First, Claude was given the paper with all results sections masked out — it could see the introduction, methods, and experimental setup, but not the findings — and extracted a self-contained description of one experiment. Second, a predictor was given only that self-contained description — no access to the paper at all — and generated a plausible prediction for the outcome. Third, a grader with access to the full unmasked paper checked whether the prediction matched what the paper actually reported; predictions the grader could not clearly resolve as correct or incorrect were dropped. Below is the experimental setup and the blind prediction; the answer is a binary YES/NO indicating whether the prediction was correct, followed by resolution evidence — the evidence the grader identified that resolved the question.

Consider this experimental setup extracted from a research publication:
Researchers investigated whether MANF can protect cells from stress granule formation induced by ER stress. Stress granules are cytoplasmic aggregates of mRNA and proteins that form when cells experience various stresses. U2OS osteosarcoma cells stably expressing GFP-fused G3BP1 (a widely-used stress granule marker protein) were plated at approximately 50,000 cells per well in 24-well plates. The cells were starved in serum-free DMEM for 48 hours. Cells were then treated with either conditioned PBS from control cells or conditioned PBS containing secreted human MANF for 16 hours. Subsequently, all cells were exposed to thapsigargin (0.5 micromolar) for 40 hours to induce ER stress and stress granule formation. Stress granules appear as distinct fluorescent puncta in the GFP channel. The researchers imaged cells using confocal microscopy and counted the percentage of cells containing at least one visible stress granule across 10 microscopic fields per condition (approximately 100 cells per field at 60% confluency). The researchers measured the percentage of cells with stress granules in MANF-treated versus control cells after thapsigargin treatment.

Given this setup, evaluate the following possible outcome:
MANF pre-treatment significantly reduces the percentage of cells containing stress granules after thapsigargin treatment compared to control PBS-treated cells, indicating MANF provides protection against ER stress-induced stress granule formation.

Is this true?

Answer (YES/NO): YES